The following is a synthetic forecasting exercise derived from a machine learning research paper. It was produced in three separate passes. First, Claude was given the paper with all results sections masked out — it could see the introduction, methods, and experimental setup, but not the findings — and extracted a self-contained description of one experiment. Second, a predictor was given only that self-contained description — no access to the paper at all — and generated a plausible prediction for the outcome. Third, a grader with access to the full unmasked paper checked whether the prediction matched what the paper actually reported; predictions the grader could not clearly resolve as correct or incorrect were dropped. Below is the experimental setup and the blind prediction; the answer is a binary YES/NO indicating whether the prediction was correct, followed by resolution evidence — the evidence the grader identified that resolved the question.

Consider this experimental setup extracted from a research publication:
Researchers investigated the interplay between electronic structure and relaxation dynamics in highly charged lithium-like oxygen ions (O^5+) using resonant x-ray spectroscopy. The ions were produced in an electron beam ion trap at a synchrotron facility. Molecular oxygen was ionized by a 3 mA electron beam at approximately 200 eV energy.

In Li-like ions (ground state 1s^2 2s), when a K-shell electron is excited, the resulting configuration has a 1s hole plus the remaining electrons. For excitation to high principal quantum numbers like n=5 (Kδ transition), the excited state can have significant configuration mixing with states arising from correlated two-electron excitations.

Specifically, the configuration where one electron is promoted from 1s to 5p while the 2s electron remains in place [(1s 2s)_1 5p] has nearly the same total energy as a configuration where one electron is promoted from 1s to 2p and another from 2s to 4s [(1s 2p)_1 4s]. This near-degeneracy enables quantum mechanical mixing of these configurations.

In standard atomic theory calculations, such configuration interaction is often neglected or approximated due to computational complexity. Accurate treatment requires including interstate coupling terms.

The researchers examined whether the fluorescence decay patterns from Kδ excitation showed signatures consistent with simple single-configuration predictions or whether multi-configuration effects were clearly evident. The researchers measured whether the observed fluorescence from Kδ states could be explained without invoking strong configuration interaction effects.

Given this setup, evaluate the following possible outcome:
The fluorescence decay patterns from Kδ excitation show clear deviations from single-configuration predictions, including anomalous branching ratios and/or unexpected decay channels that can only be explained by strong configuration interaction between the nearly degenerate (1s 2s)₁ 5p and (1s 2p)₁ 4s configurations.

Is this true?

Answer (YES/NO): YES